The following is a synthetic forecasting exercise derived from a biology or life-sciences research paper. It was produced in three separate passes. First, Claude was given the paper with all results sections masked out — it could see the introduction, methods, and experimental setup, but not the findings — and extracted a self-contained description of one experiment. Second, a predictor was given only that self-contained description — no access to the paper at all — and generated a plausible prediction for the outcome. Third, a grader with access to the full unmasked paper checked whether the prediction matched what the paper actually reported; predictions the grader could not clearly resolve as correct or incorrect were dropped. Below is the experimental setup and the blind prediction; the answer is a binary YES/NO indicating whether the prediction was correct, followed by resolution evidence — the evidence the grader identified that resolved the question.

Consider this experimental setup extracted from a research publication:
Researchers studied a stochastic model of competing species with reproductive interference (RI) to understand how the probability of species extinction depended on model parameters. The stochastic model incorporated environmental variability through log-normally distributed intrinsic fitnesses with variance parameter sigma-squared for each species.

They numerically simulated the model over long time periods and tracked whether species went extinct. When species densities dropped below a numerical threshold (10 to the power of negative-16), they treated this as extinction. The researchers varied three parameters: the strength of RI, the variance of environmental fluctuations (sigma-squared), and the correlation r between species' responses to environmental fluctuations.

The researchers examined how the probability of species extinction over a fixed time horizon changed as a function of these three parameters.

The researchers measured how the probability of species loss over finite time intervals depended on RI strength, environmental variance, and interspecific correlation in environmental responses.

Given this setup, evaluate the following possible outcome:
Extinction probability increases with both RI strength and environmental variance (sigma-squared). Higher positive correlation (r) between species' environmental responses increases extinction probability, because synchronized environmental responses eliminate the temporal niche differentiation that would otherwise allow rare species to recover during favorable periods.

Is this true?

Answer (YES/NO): NO